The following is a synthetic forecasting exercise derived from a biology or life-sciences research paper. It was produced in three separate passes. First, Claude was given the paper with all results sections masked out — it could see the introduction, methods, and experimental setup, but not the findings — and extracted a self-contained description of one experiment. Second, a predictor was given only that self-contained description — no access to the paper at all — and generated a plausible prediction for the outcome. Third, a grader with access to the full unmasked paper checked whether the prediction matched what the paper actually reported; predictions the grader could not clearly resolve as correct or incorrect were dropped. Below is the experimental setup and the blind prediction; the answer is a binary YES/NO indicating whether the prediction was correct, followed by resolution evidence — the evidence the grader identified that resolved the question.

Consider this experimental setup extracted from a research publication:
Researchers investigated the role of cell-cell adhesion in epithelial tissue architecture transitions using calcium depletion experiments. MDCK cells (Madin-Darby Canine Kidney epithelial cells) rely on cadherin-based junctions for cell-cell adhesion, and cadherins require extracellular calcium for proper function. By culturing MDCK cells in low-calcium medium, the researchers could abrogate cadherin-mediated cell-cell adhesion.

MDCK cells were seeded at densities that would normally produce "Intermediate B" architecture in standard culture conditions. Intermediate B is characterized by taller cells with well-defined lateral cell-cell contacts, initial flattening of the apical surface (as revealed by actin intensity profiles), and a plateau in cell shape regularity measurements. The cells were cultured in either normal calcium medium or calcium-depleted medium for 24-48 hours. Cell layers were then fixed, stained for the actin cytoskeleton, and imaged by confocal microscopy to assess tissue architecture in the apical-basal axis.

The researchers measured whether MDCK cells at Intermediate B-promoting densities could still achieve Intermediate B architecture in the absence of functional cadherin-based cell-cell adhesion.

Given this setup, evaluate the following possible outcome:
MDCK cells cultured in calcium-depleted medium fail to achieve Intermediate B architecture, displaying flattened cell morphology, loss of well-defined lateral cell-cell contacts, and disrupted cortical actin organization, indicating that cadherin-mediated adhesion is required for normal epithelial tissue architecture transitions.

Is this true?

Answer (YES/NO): NO